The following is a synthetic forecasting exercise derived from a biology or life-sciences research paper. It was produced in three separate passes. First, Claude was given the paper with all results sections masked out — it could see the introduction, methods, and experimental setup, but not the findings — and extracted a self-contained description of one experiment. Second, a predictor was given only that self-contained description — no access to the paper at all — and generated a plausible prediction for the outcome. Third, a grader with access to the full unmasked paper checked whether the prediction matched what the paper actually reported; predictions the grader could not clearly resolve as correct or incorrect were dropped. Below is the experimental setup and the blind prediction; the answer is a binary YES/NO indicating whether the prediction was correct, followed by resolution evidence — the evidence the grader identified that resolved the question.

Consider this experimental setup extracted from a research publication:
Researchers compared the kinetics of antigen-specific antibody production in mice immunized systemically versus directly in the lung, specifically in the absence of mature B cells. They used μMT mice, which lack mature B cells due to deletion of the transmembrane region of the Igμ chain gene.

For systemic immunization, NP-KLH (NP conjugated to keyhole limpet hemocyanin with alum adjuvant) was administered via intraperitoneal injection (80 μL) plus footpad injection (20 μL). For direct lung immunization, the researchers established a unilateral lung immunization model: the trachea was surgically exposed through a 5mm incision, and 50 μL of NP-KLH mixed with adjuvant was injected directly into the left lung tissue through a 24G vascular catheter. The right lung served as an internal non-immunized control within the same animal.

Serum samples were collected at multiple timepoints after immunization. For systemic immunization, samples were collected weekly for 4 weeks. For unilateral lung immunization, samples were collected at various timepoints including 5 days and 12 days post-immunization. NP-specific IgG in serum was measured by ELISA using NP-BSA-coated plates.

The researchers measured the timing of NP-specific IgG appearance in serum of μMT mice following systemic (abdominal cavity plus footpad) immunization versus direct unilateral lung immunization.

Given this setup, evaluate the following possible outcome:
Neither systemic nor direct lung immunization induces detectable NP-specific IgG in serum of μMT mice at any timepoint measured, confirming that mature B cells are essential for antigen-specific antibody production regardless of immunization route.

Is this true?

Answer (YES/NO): NO